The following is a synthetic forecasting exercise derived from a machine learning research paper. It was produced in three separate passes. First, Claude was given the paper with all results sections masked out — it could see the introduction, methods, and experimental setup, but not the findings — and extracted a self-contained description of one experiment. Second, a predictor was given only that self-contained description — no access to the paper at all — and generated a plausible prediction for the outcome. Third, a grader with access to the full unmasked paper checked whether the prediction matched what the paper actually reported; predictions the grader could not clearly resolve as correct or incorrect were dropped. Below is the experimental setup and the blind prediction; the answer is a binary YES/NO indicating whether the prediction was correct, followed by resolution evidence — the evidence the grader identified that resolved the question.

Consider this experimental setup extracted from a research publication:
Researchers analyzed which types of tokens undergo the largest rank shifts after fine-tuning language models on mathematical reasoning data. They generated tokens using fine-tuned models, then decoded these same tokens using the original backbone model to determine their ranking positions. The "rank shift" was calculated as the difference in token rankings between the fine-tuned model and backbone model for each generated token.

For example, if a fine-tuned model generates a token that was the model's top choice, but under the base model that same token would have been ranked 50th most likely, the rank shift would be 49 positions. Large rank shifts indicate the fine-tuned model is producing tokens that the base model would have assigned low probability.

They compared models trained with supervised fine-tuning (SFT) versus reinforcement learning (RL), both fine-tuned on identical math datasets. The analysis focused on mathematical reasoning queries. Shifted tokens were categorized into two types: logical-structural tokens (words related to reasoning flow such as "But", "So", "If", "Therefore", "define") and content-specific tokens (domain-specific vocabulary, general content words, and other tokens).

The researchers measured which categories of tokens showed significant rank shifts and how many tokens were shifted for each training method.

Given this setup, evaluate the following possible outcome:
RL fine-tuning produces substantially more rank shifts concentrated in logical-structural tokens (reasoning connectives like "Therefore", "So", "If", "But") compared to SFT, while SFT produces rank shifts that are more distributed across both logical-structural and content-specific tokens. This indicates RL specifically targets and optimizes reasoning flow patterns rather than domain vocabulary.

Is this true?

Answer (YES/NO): NO